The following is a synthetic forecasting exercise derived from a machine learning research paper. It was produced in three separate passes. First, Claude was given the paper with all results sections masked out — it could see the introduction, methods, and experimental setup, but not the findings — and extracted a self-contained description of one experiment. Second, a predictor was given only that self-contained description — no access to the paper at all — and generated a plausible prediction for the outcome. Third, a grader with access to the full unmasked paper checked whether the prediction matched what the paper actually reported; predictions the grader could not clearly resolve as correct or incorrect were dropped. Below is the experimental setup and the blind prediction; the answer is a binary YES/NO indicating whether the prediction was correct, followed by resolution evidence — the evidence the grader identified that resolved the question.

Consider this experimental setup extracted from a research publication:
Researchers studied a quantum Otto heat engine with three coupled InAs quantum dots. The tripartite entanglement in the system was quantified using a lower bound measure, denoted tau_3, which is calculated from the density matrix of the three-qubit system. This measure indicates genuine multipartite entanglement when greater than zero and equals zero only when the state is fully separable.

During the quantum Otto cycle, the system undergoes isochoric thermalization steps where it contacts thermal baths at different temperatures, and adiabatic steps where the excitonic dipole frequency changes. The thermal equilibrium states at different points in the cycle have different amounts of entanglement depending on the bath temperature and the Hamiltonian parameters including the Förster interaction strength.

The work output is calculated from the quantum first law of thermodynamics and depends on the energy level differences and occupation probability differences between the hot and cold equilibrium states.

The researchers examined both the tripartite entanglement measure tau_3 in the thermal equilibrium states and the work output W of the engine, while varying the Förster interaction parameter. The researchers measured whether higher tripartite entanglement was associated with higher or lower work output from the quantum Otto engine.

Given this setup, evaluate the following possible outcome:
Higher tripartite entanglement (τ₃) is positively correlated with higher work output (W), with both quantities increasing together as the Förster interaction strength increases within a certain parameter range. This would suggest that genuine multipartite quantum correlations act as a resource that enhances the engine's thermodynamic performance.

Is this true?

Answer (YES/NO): NO